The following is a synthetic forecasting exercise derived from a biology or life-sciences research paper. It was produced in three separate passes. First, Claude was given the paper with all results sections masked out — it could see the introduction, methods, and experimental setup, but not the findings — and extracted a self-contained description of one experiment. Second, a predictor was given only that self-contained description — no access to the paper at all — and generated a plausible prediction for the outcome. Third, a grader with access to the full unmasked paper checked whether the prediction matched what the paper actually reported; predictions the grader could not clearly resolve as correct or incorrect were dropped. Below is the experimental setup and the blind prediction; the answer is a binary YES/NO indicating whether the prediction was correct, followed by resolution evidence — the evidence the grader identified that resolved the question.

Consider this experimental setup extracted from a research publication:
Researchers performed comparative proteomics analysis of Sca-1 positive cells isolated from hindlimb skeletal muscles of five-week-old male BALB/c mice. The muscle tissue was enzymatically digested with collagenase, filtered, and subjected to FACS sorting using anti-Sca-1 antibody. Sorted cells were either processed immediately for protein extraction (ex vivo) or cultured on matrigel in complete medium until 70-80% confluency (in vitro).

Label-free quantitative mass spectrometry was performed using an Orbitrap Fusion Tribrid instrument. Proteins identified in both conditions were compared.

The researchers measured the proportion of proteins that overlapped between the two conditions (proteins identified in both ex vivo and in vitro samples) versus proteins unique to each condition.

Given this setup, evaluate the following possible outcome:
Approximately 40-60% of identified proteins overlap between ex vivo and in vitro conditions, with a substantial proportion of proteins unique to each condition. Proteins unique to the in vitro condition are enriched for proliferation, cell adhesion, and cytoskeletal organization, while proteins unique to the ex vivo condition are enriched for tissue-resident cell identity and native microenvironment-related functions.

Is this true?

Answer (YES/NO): NO